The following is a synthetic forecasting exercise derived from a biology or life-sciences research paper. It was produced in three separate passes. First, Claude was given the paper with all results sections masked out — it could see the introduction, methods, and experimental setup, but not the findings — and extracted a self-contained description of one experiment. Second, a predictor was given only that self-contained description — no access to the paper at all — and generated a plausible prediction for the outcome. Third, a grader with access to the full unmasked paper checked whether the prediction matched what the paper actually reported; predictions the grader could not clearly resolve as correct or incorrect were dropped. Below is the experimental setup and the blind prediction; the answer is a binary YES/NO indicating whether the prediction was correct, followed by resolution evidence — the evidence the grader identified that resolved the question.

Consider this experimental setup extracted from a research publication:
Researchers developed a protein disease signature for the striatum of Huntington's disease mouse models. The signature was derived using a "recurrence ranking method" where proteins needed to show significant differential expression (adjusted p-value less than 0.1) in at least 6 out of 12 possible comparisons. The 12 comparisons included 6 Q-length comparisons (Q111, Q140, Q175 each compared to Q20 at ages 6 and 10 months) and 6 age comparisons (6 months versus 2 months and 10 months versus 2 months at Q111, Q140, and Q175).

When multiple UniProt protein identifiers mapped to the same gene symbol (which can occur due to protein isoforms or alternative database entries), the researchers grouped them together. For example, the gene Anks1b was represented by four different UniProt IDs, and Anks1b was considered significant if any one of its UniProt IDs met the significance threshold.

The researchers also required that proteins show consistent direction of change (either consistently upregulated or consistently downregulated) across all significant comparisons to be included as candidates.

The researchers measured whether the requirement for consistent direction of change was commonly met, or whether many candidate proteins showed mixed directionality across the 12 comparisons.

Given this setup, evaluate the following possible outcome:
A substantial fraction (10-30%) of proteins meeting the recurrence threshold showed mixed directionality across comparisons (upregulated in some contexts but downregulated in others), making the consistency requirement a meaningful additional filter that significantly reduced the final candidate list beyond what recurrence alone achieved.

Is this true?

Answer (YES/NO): NO